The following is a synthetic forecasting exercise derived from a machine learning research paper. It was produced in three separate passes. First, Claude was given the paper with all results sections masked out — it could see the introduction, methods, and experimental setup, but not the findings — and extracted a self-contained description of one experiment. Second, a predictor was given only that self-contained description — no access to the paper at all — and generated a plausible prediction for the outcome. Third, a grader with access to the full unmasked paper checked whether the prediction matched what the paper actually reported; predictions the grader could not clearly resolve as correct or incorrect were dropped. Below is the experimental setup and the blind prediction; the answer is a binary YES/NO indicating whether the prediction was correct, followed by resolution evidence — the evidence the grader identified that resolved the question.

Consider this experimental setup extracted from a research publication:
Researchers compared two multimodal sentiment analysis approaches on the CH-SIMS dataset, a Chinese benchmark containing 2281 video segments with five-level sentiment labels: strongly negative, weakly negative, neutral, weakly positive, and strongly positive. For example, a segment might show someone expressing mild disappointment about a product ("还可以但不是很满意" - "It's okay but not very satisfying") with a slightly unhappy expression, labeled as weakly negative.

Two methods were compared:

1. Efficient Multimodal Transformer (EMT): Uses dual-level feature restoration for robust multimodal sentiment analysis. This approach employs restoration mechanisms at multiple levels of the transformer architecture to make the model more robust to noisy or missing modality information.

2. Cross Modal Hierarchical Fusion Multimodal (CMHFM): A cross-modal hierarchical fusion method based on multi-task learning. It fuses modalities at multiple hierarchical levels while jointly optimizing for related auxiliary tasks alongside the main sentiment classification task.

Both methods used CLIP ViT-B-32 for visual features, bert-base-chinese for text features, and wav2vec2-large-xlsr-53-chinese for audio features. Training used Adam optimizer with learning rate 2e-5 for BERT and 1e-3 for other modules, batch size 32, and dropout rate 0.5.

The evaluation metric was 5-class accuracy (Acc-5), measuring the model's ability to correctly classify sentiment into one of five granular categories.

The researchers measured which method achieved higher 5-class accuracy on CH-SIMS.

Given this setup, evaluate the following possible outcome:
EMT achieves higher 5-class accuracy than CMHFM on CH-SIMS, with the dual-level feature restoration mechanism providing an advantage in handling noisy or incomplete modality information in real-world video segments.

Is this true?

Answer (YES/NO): YES